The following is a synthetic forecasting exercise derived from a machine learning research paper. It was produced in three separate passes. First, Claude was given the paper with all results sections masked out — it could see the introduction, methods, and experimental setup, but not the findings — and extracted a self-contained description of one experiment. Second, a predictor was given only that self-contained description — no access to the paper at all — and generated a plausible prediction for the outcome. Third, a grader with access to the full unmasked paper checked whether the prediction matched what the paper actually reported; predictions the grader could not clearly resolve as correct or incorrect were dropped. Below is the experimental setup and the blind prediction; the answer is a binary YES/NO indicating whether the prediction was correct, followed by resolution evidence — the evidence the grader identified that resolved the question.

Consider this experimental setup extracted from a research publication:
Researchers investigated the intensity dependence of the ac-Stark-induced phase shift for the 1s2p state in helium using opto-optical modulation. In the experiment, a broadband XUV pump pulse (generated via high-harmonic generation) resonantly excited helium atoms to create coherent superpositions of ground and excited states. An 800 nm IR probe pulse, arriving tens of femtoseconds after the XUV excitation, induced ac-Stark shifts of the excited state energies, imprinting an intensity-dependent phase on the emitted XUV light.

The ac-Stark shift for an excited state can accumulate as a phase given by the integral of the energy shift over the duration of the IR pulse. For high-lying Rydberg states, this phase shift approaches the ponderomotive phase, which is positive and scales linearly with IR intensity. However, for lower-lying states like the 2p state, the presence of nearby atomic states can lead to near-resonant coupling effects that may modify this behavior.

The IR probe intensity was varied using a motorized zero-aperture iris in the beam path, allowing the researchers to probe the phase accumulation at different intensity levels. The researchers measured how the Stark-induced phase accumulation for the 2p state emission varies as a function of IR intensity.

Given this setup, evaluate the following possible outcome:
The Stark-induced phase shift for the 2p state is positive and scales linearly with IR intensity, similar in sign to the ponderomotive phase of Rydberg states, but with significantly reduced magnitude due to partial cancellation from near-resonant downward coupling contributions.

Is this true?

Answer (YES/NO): NO